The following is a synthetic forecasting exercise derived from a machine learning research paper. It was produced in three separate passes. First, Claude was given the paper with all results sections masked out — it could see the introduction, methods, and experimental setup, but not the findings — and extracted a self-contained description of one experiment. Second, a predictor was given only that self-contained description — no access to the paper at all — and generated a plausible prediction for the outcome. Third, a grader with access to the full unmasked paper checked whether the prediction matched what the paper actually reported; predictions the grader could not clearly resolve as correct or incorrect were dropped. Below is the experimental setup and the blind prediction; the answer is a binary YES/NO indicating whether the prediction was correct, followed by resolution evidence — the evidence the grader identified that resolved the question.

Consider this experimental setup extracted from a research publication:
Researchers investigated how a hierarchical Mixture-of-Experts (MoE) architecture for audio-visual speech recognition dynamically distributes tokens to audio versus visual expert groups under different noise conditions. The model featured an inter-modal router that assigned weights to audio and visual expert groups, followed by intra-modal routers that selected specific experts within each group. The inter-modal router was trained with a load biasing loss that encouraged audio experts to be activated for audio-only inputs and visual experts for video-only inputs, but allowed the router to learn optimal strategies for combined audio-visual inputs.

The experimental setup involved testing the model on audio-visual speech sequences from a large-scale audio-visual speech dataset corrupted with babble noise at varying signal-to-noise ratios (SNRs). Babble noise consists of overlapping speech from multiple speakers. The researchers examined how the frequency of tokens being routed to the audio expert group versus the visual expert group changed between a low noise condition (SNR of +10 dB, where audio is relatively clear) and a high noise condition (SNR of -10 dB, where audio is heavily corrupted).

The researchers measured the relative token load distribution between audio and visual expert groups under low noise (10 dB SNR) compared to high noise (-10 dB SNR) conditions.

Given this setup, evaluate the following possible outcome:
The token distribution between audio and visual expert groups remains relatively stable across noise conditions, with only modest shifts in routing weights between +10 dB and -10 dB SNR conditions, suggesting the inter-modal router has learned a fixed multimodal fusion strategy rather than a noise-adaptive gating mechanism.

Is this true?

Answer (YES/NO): NO